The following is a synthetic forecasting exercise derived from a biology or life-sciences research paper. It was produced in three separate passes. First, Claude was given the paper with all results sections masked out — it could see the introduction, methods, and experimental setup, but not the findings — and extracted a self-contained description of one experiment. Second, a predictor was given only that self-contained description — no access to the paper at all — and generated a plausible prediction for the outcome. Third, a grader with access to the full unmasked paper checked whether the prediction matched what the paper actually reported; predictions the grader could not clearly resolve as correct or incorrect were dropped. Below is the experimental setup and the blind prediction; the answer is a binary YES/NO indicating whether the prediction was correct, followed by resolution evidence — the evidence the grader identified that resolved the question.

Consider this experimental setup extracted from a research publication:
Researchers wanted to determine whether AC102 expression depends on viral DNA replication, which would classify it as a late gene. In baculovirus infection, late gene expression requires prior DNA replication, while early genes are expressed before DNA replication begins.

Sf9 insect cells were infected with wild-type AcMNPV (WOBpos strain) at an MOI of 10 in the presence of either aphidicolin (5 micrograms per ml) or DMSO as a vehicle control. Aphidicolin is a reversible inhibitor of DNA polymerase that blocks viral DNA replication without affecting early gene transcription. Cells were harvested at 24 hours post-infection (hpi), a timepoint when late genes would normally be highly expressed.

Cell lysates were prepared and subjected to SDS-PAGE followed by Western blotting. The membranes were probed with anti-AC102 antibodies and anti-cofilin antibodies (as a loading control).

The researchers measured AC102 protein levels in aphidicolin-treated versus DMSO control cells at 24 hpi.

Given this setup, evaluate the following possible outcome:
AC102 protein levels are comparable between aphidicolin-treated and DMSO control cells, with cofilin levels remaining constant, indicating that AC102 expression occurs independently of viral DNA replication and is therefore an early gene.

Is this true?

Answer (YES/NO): NO